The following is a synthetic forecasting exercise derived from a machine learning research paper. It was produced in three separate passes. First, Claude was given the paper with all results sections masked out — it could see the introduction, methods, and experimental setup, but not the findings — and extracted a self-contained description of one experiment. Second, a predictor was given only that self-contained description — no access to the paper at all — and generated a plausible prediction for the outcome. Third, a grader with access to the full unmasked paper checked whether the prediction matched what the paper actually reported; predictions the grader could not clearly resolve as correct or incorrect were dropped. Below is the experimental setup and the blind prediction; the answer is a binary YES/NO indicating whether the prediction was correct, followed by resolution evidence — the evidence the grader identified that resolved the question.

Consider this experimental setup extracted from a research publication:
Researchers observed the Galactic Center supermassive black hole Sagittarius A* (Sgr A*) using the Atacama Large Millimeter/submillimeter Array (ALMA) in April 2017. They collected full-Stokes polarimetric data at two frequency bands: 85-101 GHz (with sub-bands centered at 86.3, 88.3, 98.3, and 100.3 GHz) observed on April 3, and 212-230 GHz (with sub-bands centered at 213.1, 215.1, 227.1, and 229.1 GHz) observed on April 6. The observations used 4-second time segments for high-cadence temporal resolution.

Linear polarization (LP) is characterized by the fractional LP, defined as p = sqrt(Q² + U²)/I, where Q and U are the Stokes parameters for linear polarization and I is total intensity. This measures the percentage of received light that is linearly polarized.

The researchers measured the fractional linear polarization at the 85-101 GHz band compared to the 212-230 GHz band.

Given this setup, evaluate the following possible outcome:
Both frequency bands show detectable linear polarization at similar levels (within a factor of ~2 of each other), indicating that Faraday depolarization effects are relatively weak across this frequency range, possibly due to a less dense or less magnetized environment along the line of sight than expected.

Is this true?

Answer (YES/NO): NO